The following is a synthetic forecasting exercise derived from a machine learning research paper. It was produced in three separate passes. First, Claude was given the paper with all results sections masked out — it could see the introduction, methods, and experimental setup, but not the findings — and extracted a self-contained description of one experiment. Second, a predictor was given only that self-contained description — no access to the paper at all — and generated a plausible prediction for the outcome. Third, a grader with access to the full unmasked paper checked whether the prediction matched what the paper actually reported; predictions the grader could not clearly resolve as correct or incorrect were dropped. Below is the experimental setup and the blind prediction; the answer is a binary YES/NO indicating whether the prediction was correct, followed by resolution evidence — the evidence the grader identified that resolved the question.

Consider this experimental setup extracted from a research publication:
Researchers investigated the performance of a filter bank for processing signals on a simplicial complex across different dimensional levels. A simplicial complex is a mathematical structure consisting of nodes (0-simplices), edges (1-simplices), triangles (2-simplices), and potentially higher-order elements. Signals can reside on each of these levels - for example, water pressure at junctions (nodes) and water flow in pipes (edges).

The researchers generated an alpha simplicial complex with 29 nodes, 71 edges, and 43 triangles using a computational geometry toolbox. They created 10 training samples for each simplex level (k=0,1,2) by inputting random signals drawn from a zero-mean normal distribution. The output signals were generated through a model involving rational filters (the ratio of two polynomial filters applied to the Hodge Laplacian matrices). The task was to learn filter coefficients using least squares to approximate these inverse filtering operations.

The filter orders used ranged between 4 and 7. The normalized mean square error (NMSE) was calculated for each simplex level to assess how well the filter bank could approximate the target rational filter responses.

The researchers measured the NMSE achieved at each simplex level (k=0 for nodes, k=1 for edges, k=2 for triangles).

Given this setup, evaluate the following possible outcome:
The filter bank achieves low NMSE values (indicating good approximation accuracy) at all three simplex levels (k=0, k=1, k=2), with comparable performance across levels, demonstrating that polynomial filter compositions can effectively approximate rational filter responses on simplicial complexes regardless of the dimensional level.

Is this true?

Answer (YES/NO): YES